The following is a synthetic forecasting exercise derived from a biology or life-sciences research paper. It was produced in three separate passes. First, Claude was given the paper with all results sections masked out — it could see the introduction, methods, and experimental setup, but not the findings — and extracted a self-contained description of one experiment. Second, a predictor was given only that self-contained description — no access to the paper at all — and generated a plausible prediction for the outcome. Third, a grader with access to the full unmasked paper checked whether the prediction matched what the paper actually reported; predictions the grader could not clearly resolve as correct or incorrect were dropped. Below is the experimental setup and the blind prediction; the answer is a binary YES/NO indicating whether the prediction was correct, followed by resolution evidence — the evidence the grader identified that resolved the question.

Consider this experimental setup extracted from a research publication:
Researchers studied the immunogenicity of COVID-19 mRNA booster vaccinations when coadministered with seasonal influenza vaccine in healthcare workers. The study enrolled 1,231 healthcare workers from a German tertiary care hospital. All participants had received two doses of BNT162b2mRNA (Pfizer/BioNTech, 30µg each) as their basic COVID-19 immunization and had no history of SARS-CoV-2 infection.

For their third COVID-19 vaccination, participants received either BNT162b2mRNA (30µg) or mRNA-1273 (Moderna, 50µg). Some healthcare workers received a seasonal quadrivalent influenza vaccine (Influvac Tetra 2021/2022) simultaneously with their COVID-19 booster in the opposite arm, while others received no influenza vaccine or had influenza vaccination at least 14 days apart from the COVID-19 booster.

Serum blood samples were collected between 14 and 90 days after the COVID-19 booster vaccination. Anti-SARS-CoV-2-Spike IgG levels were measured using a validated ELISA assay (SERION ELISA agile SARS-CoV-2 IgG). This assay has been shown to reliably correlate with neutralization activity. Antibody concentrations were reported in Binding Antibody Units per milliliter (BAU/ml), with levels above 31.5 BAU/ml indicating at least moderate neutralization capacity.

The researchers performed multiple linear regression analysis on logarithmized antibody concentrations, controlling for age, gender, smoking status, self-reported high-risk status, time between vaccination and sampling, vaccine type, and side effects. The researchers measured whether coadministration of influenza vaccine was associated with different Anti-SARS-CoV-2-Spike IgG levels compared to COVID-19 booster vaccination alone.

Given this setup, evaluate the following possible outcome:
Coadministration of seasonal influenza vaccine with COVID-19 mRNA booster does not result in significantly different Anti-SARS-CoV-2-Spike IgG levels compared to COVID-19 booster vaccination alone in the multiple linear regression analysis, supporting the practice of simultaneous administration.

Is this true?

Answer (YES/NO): NO